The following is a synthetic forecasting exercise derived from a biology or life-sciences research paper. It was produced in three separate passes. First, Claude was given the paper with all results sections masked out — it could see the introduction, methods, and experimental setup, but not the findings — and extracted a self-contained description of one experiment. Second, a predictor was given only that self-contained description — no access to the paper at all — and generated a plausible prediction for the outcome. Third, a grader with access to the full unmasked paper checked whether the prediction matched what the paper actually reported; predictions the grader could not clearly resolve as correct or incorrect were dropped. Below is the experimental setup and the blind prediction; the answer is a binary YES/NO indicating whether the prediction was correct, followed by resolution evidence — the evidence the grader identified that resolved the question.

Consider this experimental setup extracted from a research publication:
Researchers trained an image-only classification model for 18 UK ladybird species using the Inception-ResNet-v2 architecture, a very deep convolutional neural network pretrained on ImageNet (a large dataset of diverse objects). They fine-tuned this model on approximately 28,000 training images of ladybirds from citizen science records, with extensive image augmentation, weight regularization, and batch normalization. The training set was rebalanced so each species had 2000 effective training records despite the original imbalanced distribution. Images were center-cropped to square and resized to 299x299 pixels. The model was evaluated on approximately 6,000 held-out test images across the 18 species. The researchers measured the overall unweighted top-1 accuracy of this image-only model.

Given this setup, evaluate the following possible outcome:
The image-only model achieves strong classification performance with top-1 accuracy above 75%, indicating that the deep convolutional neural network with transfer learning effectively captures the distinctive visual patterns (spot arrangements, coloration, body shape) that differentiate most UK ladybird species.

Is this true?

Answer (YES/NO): NO